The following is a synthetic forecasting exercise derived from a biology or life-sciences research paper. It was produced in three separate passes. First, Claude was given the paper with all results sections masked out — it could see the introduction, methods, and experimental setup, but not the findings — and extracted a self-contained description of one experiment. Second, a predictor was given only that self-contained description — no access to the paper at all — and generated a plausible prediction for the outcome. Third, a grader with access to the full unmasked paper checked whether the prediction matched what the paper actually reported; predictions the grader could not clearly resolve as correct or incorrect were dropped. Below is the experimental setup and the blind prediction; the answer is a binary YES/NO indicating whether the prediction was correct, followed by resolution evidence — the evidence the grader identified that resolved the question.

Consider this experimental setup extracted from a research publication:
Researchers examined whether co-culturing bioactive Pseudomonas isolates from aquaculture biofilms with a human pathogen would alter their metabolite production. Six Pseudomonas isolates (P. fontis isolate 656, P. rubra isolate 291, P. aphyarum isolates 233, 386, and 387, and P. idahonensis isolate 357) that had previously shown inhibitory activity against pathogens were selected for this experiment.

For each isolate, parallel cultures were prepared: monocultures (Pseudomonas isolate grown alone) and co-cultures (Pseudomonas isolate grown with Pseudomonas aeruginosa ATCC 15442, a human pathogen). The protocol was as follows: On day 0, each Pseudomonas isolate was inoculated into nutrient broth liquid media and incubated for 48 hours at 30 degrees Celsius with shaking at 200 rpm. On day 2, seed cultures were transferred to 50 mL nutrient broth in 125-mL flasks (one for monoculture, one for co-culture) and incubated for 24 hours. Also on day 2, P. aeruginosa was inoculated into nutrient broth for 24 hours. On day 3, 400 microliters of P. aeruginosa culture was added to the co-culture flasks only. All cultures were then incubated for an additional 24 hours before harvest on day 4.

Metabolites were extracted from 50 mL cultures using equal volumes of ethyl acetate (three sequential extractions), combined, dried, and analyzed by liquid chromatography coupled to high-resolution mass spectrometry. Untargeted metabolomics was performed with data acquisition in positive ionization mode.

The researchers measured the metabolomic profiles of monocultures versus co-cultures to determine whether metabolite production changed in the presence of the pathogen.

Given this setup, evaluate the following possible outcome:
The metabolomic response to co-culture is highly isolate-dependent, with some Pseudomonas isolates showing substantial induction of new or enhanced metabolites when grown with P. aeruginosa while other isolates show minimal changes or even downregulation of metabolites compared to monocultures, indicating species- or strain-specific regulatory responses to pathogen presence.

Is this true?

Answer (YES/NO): YES